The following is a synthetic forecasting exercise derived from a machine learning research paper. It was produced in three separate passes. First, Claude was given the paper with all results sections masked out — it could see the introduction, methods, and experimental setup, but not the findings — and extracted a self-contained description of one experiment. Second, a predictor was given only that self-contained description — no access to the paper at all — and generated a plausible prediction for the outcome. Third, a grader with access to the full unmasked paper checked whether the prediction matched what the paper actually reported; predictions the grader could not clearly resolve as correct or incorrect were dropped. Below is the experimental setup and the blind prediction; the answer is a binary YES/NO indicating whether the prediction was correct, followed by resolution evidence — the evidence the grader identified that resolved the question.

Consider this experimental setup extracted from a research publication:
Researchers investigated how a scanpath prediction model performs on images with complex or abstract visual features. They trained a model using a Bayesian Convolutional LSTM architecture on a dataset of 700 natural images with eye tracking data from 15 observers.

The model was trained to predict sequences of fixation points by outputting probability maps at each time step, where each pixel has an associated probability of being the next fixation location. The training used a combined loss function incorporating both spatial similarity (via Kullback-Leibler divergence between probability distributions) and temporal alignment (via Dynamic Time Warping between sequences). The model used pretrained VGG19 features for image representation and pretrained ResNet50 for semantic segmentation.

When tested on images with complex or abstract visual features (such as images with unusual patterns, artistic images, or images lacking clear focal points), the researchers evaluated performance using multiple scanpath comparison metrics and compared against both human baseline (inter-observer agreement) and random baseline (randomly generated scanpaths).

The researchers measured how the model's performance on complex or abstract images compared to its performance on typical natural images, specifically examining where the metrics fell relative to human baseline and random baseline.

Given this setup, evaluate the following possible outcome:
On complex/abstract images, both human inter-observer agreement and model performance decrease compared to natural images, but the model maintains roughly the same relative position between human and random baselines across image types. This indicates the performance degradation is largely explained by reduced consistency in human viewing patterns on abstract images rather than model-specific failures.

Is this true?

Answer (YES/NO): NO